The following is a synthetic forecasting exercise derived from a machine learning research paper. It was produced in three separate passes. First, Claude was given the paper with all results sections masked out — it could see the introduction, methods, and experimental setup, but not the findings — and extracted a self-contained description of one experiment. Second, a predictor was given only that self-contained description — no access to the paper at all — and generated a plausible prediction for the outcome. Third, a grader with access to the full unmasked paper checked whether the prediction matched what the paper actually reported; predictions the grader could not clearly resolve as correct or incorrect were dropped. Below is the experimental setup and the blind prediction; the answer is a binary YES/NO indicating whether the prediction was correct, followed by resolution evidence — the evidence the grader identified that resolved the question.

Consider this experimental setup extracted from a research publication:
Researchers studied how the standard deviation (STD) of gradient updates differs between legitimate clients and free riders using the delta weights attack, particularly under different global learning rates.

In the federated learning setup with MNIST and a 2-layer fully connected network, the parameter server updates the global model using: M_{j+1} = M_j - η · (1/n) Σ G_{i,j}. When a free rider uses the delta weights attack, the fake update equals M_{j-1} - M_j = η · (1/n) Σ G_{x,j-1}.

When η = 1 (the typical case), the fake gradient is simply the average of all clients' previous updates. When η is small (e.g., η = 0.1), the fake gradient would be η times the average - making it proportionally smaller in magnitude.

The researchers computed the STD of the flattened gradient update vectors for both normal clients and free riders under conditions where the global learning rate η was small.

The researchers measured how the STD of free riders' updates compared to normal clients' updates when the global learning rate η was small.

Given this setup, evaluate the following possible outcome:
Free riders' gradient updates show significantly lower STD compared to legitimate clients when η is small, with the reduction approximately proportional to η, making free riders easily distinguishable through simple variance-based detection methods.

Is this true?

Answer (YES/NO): NO